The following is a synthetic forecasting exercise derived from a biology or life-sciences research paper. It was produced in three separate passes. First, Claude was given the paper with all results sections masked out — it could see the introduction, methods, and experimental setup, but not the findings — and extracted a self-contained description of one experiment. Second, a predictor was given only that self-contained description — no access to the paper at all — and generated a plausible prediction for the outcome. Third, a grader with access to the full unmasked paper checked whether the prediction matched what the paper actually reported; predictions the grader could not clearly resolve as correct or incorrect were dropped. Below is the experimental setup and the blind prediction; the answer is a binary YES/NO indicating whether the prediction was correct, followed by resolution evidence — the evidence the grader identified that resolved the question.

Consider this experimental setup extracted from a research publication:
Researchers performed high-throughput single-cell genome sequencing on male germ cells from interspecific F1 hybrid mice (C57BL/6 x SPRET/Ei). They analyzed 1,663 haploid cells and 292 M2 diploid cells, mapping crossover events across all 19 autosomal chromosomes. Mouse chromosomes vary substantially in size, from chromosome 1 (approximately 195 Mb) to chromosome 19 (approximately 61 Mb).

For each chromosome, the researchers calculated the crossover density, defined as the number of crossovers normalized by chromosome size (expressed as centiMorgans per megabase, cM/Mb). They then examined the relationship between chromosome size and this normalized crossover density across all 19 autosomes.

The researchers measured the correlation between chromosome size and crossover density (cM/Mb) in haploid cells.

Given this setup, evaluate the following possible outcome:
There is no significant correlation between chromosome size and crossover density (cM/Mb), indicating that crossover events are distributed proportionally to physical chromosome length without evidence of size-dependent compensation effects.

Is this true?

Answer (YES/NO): NO